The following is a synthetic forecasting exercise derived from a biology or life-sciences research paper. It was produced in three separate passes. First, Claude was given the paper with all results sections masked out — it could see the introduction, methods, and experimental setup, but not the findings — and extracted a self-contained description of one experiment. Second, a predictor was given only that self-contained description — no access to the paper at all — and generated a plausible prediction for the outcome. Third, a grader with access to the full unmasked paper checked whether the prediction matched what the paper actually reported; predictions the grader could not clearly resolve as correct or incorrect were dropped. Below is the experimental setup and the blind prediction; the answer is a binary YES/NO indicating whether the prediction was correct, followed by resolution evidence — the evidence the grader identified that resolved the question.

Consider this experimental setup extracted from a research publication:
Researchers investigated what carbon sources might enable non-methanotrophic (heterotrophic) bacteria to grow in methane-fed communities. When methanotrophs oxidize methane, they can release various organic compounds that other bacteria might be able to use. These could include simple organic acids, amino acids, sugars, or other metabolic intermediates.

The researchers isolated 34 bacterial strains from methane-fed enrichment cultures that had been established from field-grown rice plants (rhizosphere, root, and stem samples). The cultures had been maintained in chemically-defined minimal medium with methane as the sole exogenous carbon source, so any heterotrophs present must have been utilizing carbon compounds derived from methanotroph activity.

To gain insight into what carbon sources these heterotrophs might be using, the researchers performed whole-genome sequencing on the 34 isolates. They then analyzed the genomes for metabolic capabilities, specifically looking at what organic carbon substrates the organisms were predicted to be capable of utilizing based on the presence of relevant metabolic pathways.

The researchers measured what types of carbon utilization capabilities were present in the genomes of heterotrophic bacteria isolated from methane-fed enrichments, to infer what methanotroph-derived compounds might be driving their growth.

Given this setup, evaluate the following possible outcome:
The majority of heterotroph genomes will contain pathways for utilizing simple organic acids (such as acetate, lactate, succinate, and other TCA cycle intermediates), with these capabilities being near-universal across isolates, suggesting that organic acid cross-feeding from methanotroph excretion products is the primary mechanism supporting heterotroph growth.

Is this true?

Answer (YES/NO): YES